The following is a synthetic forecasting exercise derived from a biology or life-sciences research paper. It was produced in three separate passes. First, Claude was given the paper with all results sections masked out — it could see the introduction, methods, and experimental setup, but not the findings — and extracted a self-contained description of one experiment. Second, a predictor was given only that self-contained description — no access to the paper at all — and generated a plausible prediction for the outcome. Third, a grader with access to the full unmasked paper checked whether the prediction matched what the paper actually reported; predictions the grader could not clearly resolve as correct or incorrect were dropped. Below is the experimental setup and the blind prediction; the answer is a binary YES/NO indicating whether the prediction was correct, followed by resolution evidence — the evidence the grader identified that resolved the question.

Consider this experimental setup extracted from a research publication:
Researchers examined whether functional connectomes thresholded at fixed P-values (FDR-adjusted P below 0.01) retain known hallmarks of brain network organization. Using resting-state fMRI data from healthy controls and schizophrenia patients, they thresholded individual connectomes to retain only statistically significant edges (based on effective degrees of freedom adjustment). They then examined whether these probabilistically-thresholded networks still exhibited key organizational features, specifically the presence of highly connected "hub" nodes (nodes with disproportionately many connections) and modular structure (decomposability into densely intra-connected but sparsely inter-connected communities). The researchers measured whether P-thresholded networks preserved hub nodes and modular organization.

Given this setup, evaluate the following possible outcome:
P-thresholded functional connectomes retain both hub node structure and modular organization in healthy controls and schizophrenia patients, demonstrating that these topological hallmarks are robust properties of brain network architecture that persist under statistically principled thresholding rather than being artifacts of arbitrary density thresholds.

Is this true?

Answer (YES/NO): YES